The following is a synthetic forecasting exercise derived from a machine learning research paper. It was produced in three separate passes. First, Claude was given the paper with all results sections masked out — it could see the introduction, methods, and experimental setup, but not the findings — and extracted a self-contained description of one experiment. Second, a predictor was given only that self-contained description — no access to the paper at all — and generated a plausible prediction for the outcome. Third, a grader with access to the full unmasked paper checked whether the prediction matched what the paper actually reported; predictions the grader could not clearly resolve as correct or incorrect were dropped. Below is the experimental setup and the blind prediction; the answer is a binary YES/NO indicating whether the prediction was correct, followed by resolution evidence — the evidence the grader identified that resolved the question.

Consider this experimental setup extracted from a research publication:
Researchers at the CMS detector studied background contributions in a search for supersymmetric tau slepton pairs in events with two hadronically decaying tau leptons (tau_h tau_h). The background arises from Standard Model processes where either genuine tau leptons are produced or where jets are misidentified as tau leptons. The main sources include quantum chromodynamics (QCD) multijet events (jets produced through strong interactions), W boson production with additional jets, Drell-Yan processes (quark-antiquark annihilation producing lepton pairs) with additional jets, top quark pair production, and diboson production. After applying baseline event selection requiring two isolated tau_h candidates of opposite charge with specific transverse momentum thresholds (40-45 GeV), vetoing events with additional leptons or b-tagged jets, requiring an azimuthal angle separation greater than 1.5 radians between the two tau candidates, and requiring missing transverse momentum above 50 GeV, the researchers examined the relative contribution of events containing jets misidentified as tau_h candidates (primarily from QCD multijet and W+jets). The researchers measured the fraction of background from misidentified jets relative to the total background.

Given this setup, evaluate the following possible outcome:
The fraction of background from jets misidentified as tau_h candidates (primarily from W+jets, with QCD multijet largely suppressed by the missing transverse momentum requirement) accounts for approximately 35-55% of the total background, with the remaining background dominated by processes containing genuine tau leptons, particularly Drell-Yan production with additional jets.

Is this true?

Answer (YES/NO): NO